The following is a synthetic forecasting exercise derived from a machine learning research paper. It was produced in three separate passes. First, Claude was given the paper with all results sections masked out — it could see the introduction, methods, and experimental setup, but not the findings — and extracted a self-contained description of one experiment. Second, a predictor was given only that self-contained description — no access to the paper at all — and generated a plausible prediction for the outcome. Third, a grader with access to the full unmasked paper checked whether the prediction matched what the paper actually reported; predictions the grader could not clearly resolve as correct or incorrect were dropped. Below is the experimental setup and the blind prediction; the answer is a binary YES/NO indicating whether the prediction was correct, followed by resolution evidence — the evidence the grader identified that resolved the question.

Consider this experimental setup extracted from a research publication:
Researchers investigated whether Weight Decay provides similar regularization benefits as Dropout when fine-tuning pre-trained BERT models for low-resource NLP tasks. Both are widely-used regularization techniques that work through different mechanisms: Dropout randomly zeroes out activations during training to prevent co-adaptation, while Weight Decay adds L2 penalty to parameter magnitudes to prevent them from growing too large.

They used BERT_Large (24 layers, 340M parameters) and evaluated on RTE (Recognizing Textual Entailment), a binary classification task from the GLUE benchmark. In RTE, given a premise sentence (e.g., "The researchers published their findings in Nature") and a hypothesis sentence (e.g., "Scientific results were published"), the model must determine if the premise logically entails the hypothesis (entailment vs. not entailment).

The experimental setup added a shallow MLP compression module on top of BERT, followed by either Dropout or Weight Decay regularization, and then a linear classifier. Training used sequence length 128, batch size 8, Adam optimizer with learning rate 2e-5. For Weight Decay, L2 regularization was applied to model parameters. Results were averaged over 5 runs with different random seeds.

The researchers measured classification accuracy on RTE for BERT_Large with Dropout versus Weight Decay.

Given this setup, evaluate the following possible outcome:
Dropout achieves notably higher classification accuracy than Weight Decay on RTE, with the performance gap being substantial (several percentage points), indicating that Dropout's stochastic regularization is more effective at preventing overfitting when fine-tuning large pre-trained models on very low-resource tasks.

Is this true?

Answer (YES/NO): NO